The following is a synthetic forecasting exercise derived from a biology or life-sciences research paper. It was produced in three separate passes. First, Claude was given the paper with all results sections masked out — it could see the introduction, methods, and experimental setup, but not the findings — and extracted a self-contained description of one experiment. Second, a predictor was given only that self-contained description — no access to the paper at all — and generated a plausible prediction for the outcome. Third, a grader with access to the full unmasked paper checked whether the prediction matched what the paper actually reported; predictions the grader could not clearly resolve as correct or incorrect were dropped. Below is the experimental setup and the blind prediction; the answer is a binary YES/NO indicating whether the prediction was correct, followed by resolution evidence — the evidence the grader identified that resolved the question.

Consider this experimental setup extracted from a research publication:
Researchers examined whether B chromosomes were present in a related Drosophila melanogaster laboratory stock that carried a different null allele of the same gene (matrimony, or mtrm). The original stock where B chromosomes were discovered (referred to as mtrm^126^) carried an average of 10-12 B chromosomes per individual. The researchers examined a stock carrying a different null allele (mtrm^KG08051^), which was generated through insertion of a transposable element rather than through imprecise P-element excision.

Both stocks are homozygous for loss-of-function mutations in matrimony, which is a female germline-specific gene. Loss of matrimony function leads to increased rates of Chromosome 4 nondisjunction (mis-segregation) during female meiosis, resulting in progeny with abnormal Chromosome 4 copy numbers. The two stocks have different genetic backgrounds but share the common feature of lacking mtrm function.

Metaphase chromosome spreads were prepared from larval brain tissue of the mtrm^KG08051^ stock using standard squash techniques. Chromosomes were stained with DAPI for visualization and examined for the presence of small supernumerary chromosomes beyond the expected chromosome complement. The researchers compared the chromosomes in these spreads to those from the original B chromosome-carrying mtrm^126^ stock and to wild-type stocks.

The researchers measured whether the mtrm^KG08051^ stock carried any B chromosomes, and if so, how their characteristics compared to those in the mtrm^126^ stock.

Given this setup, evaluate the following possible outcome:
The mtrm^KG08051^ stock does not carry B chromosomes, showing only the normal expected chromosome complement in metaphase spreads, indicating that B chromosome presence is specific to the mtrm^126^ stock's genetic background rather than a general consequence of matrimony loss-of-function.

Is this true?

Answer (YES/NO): NO